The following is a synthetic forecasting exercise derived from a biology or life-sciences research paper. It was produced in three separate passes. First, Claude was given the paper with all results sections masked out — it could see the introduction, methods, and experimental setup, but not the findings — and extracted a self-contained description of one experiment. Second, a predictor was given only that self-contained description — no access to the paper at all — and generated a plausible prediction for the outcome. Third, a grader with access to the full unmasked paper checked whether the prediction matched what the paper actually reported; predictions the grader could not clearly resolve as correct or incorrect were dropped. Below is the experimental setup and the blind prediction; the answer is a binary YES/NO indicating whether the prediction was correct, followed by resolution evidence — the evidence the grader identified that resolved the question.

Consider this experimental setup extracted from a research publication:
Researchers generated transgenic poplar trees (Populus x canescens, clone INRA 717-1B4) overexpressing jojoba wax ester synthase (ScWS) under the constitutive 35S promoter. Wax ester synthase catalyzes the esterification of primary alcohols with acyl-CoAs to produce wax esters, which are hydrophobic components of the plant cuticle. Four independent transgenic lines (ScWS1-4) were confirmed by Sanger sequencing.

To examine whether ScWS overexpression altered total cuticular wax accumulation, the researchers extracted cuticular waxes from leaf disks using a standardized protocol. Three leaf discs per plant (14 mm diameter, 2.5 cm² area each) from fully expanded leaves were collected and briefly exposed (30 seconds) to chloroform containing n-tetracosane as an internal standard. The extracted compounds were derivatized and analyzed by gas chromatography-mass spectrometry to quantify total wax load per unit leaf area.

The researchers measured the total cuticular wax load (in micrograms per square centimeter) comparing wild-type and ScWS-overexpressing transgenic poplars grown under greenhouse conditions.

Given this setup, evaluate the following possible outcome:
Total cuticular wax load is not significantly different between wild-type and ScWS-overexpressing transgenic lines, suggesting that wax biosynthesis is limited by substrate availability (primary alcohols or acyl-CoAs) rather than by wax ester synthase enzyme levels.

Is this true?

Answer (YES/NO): NO